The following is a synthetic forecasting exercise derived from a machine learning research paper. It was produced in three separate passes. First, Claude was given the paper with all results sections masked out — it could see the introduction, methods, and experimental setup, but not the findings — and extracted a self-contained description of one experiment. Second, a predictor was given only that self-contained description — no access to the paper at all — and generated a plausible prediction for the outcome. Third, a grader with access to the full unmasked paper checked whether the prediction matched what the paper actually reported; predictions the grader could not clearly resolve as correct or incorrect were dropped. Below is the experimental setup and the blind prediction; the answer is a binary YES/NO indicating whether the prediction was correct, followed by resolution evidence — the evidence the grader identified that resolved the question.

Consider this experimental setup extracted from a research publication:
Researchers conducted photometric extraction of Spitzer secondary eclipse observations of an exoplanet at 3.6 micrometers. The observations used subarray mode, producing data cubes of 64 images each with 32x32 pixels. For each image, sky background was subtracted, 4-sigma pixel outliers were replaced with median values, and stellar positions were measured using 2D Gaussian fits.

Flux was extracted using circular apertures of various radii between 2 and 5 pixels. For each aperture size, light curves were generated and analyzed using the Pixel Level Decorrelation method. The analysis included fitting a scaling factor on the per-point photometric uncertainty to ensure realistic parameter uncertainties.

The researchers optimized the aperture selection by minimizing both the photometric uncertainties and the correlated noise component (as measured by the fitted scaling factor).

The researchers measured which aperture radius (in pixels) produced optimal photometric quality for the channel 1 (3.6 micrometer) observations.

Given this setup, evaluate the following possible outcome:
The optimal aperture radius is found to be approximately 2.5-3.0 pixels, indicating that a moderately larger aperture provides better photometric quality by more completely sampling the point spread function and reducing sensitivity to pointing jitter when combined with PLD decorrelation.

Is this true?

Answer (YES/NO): YES